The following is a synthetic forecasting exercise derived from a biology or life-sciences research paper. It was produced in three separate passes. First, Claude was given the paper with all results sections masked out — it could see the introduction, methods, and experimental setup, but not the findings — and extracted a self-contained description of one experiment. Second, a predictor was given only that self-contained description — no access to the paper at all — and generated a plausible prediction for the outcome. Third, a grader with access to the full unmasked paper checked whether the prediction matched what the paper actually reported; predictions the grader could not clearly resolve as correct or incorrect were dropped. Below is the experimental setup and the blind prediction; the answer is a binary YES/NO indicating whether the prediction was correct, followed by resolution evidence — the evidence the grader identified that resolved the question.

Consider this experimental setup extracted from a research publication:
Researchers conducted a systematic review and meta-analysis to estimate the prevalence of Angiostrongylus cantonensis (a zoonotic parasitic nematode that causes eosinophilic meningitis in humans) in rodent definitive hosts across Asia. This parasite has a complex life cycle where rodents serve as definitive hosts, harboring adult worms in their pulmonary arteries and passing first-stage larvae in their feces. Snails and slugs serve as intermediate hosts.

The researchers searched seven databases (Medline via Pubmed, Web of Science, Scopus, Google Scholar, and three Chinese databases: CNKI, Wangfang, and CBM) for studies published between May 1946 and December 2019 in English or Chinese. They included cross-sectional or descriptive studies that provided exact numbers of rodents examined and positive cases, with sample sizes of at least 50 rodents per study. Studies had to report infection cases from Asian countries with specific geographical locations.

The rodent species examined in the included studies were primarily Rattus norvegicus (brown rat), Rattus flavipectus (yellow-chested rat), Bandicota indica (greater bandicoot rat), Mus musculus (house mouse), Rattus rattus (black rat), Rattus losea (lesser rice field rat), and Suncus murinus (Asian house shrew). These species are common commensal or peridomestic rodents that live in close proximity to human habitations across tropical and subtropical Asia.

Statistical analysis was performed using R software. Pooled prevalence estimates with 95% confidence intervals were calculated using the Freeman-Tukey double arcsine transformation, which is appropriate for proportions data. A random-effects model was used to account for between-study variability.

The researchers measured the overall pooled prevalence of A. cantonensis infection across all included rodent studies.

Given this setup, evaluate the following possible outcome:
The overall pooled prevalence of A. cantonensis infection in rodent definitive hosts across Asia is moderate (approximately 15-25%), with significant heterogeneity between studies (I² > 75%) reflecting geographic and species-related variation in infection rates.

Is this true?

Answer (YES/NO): NO